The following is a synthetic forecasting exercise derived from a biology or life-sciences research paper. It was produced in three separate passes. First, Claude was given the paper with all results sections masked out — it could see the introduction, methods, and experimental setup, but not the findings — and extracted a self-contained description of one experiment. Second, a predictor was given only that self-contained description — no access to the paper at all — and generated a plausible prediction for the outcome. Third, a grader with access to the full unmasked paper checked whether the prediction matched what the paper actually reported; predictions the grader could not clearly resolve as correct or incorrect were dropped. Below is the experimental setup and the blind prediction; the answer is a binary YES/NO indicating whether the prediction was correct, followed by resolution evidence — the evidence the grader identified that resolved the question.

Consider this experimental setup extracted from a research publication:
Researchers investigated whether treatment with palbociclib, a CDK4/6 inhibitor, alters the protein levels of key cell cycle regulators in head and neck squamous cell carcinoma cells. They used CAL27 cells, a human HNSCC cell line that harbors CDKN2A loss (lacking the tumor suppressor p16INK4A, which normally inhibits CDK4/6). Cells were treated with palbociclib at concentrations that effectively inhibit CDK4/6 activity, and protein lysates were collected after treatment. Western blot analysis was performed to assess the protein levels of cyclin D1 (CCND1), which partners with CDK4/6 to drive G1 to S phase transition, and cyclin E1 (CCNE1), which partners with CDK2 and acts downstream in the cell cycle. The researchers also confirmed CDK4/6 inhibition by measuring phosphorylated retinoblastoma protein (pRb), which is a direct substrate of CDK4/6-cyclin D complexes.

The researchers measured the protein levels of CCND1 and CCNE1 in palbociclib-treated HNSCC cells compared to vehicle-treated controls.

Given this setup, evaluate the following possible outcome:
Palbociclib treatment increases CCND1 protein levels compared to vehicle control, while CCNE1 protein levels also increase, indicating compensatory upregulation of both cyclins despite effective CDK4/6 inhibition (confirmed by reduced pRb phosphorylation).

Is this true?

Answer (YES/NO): YES